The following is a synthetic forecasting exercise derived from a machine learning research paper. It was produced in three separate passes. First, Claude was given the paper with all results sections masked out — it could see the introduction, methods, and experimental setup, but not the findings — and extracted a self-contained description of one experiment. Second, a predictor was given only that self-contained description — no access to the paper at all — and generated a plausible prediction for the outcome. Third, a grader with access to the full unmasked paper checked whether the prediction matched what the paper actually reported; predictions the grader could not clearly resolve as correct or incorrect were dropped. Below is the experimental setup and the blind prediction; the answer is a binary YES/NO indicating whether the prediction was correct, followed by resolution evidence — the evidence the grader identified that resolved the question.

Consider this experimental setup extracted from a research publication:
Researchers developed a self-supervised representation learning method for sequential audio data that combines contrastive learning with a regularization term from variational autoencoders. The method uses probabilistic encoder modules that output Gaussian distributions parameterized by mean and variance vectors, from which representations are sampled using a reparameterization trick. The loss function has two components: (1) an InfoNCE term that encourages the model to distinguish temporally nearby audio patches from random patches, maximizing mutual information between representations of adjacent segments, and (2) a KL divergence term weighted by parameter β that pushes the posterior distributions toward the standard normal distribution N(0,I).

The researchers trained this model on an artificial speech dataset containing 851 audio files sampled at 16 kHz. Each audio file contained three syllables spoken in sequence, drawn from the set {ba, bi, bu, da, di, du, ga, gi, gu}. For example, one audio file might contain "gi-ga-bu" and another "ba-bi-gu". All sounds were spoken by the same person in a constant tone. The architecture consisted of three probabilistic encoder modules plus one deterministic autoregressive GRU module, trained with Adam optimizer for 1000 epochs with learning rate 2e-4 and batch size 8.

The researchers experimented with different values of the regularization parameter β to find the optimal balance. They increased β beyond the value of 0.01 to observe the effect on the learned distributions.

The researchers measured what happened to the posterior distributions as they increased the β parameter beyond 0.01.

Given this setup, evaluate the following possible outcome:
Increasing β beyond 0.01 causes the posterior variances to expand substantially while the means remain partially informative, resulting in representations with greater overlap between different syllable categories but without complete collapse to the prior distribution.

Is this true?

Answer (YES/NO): NO